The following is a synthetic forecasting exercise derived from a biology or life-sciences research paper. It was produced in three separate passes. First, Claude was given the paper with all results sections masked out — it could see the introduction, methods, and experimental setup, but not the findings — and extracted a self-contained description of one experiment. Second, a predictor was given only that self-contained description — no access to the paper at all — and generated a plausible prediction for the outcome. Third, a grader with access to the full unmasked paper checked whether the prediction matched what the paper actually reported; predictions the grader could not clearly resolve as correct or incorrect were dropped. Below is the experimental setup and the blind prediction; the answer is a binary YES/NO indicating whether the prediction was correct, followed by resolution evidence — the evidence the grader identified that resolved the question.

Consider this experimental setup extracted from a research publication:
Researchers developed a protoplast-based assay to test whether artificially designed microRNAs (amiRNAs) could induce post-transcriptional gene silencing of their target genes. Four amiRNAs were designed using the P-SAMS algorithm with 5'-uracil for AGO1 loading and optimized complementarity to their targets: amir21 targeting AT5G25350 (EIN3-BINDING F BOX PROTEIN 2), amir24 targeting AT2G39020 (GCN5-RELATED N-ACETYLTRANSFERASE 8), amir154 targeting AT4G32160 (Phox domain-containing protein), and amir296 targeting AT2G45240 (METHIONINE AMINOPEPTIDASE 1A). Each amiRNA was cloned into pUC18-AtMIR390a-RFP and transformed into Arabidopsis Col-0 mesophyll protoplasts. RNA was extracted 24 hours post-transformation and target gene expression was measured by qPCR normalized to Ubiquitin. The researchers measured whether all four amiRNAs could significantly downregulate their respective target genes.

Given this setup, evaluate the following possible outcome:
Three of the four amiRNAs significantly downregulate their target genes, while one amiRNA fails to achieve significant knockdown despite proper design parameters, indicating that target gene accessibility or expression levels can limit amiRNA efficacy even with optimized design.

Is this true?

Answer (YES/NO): NO